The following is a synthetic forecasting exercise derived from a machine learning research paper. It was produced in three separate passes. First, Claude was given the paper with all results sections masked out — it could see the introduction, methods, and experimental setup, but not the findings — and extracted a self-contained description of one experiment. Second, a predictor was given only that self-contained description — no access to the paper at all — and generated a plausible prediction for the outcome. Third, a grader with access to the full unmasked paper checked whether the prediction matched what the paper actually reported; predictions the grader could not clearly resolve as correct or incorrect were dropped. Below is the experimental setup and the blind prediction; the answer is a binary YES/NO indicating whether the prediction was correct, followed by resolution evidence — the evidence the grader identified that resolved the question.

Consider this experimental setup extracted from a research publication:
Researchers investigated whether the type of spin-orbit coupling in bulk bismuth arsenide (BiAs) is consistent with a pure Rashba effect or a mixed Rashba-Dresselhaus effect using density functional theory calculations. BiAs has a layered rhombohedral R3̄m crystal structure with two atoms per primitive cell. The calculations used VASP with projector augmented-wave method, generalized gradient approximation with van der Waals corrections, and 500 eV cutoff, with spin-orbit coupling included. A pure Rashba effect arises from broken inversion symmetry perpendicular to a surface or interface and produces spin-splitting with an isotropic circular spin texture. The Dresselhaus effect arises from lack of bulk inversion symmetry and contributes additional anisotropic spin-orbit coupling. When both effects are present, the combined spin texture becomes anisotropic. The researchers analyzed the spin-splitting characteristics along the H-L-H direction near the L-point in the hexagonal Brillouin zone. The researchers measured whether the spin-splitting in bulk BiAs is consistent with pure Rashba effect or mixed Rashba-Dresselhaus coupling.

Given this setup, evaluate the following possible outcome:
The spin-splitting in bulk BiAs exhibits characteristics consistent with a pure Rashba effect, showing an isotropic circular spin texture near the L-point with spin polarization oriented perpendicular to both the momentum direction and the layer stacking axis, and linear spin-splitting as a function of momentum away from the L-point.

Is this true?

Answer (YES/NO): NO